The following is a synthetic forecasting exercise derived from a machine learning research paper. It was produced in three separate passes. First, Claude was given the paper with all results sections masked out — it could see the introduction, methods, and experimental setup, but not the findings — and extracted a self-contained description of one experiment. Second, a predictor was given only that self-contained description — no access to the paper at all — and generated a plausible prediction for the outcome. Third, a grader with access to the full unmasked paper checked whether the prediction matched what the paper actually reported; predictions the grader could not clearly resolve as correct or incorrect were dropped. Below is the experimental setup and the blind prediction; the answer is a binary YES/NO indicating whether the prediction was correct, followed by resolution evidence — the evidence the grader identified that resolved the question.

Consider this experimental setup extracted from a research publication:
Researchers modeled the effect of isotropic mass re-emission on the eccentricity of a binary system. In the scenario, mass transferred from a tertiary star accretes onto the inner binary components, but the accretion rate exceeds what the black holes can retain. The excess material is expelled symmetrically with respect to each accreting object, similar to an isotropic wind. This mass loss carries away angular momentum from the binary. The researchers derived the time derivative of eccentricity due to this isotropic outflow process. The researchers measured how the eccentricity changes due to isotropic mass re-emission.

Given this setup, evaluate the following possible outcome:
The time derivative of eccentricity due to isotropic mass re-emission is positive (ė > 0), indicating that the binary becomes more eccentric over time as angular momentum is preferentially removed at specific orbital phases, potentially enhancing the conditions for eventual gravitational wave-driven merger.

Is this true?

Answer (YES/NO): NO